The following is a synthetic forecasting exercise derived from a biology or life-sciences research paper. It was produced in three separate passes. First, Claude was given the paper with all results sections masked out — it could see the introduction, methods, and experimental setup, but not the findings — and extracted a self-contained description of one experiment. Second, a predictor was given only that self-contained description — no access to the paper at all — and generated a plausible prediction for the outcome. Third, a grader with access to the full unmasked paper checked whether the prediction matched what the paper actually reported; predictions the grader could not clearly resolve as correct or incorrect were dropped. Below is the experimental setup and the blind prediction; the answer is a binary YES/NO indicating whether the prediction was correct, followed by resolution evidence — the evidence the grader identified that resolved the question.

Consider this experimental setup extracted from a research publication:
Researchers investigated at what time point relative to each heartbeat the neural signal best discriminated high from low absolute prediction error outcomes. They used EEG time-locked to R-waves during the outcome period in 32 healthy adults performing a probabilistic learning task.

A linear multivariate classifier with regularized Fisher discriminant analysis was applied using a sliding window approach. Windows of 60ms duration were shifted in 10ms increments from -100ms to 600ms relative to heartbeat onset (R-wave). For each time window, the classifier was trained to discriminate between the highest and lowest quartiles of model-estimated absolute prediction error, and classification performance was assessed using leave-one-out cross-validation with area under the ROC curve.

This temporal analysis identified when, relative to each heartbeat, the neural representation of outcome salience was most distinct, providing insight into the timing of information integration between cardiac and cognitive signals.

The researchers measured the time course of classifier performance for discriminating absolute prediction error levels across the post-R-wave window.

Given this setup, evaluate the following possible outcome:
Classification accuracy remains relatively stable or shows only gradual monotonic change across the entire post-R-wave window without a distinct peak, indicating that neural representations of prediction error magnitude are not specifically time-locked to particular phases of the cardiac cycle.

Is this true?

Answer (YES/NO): NO